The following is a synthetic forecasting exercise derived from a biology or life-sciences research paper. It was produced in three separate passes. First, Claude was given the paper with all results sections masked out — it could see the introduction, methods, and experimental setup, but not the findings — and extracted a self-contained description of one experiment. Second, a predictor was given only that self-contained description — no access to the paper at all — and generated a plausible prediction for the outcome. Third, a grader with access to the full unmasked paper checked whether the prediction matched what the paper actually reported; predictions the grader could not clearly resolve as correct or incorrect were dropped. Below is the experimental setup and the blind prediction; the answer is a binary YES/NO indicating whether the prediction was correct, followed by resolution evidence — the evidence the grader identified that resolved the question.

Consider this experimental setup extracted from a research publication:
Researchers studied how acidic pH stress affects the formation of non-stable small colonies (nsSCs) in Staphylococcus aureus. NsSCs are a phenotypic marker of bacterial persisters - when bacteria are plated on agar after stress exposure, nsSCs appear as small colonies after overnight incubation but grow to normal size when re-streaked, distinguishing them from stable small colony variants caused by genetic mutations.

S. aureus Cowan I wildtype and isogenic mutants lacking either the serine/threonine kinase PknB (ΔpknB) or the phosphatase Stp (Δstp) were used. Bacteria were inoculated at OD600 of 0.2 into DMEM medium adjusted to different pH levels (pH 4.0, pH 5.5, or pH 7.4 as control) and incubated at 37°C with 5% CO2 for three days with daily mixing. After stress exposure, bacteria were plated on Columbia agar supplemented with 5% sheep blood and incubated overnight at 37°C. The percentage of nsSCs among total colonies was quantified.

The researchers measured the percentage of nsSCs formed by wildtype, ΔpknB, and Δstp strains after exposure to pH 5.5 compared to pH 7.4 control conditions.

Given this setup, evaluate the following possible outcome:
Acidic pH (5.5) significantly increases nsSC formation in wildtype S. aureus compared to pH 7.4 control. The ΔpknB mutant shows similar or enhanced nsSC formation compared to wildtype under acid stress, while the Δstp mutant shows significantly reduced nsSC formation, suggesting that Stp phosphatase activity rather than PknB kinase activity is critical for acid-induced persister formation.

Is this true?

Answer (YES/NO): NO